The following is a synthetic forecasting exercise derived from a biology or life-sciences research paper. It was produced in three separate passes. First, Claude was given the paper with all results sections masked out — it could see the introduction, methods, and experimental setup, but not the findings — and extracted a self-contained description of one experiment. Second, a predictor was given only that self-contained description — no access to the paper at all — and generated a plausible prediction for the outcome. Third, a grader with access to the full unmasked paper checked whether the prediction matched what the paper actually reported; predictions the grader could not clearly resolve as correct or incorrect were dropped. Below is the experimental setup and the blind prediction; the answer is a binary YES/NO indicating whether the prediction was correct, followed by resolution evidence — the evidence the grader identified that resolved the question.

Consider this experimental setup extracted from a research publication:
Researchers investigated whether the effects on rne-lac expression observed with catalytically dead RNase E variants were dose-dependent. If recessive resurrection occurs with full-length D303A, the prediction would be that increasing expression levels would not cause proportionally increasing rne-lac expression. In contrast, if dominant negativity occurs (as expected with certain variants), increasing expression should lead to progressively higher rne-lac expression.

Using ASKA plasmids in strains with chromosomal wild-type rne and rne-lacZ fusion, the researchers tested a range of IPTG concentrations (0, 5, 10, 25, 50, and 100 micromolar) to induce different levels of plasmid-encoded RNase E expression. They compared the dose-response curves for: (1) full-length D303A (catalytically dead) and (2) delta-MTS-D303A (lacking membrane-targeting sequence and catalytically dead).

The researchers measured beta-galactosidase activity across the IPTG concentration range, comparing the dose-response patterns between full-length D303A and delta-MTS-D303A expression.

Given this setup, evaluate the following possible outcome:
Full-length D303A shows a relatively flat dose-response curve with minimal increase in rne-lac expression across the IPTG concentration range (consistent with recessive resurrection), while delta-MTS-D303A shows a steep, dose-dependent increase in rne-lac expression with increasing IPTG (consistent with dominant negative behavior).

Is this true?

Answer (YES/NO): NO